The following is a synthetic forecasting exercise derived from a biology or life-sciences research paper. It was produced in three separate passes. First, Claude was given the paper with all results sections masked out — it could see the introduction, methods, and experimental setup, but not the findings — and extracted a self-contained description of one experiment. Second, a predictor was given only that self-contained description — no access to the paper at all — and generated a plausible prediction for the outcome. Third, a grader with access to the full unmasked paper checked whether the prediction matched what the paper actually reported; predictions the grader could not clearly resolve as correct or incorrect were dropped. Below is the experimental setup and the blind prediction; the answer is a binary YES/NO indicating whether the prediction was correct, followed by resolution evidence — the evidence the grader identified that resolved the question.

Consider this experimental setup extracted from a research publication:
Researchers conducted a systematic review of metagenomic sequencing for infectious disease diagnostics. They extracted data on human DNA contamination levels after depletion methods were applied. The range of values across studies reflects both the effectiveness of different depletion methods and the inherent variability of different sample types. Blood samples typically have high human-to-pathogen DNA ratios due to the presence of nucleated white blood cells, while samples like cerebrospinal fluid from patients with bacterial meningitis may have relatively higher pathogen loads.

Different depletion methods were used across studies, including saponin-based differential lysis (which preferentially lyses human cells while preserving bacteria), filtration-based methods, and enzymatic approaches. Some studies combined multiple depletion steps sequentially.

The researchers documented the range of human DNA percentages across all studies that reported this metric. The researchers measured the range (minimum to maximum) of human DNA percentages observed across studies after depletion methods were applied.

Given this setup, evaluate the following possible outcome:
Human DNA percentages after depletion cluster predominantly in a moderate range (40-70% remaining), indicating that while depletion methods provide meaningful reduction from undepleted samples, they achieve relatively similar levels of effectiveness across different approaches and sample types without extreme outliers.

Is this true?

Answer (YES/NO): NO